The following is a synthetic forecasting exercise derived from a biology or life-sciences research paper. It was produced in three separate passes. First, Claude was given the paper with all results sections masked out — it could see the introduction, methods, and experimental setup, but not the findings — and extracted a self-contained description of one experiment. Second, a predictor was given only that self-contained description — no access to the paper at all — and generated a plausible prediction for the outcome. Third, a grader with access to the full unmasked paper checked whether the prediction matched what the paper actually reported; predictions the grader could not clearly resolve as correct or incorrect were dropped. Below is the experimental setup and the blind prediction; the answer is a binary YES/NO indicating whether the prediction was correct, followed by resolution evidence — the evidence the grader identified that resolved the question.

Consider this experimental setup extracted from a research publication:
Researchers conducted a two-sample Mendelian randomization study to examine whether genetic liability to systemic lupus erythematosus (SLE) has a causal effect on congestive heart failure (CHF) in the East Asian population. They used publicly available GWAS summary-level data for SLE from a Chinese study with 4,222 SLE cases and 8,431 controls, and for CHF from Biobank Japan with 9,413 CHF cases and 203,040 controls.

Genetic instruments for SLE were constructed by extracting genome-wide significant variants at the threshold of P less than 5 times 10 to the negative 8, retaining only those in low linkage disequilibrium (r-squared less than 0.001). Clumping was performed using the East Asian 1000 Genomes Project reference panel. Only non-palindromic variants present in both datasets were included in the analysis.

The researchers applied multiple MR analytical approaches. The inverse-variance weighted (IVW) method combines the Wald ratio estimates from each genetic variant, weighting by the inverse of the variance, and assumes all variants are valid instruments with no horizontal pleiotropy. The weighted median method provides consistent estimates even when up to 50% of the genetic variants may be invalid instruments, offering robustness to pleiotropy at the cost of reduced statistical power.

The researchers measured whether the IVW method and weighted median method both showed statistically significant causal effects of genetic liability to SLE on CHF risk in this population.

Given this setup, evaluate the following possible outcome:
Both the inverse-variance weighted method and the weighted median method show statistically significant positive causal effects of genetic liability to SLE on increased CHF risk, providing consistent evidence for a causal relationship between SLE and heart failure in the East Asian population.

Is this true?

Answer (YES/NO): NO